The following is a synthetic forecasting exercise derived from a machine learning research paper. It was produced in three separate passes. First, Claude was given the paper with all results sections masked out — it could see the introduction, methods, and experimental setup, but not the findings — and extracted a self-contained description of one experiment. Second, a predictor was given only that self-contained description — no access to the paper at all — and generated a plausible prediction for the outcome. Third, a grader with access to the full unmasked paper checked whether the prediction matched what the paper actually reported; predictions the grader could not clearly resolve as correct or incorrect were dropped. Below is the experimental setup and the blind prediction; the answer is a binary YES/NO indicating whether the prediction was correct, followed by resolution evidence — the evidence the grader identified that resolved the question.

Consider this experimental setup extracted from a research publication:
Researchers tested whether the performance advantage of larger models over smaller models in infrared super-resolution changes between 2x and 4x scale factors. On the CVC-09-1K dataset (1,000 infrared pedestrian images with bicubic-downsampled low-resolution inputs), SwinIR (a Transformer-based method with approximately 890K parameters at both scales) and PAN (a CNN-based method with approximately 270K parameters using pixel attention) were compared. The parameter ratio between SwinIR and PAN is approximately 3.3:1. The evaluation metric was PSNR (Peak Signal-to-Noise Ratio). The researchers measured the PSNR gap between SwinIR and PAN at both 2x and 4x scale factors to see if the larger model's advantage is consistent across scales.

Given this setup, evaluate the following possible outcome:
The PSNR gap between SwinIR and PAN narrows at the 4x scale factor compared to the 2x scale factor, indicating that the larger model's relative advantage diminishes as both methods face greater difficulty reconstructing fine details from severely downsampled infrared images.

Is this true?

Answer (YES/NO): YES